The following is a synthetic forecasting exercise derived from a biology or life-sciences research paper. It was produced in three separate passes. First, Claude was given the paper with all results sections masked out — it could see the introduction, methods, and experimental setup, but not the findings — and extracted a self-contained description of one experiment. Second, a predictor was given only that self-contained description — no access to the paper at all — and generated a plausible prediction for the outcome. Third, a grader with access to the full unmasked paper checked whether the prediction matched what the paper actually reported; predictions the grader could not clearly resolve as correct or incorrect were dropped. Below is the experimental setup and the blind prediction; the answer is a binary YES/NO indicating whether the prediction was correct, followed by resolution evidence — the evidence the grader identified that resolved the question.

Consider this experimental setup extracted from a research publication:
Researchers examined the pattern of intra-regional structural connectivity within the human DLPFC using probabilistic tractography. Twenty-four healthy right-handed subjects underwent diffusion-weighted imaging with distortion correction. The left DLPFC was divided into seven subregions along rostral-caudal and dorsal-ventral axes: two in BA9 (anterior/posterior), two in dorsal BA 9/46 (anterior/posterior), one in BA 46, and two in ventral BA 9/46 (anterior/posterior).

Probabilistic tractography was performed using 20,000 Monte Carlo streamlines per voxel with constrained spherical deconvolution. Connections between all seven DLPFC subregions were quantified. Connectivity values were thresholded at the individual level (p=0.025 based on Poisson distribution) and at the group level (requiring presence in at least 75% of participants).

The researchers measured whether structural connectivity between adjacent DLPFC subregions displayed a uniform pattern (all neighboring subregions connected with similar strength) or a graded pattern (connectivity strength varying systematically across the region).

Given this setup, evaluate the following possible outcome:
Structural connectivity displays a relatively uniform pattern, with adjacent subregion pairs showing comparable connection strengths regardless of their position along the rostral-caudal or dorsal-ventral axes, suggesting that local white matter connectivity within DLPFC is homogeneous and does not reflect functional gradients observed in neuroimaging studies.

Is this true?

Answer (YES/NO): NO